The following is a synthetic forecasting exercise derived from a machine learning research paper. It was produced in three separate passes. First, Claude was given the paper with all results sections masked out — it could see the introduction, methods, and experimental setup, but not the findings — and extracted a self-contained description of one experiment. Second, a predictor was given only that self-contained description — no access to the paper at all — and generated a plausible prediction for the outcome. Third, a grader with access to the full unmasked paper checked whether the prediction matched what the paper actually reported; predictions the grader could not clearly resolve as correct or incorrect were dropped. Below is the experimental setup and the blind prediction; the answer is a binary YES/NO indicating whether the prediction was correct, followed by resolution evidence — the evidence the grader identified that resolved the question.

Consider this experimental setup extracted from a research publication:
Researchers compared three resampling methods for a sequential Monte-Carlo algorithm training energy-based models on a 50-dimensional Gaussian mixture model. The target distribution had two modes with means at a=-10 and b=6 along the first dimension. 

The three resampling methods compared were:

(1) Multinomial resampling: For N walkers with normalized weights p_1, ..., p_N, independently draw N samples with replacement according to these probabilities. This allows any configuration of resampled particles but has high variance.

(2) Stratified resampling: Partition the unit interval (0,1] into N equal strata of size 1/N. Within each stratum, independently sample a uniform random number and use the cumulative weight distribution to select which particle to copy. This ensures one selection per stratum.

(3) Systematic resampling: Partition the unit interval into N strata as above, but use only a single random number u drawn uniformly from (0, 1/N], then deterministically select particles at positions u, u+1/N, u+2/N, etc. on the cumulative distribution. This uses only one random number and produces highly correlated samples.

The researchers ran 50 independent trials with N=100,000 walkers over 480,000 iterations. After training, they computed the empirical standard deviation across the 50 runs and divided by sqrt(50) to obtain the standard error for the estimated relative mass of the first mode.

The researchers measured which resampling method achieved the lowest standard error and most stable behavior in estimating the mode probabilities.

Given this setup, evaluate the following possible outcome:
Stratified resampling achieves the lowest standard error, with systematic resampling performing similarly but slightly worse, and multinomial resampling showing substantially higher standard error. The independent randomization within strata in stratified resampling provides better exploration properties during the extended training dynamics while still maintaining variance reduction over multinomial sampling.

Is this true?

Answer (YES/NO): NO